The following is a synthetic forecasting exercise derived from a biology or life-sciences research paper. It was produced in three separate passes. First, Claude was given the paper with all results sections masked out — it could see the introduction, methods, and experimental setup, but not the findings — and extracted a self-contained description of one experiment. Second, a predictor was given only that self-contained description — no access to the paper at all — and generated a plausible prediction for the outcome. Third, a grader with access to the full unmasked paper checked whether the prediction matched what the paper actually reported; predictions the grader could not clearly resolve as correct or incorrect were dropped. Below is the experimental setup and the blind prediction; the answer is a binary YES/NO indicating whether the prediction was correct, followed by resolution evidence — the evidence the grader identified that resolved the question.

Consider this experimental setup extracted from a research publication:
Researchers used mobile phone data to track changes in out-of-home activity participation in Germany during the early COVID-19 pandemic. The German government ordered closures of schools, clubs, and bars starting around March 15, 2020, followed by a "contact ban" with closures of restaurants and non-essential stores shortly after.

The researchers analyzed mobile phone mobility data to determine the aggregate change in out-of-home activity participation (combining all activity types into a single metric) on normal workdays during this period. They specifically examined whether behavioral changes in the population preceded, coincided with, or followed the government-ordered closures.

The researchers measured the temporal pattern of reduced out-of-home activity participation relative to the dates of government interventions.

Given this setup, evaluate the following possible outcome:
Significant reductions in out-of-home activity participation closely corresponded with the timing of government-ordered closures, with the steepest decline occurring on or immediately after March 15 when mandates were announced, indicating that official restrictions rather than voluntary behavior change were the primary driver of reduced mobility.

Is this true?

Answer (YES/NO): NO